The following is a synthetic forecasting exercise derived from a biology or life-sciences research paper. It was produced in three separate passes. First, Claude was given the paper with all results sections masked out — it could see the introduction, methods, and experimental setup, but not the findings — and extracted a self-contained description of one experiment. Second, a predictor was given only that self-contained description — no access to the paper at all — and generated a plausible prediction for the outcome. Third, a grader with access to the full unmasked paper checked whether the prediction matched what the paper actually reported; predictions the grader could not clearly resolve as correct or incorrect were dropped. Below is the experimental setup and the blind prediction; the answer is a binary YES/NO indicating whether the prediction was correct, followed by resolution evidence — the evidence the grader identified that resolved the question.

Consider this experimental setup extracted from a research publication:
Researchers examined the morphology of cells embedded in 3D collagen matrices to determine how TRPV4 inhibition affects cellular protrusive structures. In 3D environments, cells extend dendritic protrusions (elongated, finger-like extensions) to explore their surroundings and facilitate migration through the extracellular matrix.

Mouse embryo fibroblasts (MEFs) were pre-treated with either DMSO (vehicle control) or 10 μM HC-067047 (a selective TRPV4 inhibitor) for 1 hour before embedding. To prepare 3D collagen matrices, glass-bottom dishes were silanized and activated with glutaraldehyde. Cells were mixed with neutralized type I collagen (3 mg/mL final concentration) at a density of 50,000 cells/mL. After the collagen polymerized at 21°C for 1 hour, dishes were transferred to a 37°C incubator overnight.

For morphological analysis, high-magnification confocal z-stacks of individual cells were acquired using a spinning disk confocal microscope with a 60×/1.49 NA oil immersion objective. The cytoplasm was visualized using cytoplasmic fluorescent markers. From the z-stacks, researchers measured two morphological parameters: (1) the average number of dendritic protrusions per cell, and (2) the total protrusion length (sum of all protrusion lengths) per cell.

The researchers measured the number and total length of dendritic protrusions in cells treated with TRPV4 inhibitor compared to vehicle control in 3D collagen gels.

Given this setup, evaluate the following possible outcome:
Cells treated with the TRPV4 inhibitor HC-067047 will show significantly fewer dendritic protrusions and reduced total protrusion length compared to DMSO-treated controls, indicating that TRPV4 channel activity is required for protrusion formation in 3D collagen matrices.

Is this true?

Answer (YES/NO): YES